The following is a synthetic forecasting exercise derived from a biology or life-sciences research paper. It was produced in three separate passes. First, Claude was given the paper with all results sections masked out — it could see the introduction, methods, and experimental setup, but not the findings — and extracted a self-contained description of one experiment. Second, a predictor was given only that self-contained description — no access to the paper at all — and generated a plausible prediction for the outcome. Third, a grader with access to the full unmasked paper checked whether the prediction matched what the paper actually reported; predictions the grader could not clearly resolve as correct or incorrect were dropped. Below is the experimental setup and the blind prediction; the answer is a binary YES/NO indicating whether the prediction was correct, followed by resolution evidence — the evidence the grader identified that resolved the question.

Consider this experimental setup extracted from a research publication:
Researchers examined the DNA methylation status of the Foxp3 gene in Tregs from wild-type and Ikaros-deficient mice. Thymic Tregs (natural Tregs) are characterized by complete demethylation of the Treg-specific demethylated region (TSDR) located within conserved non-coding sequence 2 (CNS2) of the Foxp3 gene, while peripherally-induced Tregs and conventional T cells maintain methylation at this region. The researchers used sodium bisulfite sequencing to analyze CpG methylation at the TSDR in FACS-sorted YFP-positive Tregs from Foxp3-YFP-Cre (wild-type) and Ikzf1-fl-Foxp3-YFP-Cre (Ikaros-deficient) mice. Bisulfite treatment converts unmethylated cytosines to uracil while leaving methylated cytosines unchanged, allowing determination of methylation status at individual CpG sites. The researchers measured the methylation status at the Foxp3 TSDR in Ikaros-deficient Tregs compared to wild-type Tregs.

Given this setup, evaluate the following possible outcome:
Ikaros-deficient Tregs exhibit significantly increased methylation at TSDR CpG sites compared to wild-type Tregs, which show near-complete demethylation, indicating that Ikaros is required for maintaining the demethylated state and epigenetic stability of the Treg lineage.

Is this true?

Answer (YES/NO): NO